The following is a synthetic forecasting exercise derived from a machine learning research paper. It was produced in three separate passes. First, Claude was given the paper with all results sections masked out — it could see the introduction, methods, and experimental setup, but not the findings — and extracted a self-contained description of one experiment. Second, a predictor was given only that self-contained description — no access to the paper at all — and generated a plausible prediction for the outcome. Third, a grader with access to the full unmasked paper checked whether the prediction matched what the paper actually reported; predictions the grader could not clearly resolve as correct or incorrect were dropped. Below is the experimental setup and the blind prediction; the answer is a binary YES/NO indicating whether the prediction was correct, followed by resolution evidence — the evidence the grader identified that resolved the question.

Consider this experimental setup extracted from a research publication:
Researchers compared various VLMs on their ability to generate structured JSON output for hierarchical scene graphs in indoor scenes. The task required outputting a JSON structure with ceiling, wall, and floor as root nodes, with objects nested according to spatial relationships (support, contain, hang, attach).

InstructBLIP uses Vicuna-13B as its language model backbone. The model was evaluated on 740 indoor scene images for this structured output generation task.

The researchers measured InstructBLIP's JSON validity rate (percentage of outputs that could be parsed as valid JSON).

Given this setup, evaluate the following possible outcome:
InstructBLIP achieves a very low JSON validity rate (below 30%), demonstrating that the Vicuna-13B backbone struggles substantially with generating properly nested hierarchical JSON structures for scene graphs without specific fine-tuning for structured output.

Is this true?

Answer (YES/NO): YES